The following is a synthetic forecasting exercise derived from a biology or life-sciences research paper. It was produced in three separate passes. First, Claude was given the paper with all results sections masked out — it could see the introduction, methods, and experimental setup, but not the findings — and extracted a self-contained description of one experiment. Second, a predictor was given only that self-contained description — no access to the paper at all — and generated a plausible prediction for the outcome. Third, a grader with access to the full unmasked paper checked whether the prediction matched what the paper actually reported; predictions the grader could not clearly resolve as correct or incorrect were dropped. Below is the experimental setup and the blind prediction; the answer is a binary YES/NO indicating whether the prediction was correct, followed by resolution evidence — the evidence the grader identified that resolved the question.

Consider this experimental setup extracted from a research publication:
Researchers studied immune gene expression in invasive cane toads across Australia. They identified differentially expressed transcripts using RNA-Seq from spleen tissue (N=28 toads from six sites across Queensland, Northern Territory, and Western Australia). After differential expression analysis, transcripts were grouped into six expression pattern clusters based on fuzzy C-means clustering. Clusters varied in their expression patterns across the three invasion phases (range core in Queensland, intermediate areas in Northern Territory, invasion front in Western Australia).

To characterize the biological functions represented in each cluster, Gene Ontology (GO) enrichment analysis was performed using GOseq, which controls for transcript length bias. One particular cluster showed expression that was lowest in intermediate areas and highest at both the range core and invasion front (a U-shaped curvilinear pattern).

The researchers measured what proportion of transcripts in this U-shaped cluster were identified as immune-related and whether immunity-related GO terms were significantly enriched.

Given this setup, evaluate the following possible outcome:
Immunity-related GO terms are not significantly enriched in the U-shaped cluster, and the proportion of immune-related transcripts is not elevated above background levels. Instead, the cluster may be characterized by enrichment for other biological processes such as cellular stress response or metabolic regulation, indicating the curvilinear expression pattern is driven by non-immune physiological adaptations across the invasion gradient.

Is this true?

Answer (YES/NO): NO